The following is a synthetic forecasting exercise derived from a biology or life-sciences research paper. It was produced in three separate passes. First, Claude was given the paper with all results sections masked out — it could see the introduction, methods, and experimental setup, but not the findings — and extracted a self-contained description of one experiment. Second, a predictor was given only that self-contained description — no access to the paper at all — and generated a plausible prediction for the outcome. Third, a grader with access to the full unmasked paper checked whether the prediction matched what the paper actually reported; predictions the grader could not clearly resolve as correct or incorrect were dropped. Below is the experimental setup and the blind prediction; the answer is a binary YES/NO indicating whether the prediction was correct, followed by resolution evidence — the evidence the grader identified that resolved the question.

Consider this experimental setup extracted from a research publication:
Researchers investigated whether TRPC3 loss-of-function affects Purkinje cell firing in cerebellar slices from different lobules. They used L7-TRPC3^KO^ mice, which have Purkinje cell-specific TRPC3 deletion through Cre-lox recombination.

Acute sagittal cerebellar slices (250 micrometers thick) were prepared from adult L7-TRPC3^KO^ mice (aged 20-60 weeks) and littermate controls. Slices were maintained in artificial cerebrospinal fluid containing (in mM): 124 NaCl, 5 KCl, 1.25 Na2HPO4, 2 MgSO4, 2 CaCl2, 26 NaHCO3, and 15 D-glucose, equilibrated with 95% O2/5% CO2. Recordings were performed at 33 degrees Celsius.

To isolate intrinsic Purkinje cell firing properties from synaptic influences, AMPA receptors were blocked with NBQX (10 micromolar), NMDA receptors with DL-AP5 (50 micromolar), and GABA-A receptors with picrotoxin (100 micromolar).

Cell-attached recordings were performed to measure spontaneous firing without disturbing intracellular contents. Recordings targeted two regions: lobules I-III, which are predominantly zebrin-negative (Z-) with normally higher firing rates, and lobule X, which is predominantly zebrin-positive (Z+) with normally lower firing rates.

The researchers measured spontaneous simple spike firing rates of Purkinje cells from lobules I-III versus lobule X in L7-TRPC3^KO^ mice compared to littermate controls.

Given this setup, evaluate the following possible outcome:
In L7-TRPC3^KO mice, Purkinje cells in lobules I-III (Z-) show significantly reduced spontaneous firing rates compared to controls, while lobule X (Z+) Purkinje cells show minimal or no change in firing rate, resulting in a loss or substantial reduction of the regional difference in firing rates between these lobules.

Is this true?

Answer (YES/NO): YES